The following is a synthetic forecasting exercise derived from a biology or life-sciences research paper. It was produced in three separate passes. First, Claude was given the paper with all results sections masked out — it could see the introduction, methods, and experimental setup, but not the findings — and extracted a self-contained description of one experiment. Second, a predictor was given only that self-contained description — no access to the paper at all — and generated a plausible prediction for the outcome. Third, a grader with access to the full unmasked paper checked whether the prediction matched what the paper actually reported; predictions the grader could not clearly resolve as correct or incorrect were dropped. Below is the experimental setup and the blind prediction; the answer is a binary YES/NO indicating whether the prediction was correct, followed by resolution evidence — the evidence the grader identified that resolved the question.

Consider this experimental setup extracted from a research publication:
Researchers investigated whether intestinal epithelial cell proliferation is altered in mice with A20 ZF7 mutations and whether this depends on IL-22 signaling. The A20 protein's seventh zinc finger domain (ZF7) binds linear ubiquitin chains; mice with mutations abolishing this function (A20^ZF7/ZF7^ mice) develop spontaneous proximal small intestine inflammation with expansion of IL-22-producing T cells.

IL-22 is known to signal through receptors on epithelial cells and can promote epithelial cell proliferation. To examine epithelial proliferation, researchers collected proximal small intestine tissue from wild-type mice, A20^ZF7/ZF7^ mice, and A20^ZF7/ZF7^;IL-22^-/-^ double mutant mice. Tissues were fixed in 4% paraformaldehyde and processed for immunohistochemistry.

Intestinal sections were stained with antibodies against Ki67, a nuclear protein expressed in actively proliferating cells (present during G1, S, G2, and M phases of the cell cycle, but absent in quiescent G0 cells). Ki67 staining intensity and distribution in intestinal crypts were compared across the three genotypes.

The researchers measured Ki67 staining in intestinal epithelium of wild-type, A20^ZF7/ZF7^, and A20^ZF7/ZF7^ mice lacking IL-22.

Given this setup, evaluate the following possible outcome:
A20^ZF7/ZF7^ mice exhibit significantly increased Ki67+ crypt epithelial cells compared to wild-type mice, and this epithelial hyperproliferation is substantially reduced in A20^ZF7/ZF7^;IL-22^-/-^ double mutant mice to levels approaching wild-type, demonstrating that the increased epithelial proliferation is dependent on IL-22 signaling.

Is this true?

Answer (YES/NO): YES